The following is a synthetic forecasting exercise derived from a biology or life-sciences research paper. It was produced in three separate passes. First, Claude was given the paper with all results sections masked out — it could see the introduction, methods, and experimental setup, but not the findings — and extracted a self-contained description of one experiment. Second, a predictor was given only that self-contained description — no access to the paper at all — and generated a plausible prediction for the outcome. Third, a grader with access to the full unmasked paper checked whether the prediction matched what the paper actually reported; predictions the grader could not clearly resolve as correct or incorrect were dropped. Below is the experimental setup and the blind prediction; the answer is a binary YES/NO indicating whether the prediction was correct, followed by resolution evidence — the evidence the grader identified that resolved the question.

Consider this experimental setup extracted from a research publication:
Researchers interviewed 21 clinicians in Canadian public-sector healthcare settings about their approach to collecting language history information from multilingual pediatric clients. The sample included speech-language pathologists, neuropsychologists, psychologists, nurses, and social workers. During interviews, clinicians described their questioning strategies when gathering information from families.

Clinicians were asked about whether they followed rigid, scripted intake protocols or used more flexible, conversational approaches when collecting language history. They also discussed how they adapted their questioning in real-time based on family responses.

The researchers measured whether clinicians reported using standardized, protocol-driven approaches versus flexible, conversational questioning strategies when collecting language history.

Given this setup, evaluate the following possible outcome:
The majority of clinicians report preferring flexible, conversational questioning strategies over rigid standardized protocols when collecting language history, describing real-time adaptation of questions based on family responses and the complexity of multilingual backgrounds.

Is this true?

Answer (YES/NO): YES